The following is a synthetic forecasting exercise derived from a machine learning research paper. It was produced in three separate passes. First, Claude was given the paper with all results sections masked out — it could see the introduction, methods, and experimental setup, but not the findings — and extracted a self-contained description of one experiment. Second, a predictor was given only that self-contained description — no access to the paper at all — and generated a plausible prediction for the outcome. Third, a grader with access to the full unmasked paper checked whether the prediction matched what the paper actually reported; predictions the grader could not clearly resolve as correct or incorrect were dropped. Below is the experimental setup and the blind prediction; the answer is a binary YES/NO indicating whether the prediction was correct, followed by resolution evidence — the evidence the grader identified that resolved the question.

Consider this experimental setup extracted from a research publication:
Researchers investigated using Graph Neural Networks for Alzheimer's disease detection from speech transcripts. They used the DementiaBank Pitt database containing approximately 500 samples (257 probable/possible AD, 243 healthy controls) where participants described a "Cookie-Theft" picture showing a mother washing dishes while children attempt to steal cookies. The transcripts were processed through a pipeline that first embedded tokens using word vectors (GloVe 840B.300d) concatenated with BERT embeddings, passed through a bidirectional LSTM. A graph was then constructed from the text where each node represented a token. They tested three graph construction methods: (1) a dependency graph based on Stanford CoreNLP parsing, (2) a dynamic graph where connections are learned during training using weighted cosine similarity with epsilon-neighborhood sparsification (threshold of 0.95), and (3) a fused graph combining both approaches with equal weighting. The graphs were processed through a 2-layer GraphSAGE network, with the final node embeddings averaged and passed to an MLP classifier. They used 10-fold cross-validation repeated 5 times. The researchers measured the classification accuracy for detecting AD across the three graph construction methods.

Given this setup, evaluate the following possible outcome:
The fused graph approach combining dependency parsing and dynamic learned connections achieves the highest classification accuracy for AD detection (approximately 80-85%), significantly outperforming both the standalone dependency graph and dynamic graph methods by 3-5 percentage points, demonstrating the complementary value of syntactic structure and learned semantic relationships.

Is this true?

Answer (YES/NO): NO